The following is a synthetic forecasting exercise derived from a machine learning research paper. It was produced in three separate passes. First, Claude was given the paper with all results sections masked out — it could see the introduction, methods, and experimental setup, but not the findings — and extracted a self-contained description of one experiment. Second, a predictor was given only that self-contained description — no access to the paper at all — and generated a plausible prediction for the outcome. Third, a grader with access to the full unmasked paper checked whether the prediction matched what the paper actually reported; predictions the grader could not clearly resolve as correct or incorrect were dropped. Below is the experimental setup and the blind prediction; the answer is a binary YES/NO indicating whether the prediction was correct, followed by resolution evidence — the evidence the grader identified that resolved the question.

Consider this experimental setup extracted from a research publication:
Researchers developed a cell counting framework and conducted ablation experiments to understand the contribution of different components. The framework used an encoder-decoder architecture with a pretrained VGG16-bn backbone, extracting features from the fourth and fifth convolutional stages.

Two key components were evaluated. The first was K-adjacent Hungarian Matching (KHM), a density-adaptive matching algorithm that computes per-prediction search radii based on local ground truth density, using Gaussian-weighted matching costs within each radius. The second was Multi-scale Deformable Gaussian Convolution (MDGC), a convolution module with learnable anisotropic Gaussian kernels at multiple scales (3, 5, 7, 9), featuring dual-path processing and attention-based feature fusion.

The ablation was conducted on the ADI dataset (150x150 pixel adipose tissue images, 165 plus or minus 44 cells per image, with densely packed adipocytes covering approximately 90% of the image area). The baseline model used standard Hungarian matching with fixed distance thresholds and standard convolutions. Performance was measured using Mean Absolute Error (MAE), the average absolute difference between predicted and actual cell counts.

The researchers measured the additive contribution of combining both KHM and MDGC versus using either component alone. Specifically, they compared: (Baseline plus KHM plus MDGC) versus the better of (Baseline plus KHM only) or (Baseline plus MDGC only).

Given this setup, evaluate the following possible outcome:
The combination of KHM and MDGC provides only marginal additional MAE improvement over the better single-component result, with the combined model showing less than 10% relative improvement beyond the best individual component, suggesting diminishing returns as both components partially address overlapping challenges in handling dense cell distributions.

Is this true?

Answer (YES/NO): YES